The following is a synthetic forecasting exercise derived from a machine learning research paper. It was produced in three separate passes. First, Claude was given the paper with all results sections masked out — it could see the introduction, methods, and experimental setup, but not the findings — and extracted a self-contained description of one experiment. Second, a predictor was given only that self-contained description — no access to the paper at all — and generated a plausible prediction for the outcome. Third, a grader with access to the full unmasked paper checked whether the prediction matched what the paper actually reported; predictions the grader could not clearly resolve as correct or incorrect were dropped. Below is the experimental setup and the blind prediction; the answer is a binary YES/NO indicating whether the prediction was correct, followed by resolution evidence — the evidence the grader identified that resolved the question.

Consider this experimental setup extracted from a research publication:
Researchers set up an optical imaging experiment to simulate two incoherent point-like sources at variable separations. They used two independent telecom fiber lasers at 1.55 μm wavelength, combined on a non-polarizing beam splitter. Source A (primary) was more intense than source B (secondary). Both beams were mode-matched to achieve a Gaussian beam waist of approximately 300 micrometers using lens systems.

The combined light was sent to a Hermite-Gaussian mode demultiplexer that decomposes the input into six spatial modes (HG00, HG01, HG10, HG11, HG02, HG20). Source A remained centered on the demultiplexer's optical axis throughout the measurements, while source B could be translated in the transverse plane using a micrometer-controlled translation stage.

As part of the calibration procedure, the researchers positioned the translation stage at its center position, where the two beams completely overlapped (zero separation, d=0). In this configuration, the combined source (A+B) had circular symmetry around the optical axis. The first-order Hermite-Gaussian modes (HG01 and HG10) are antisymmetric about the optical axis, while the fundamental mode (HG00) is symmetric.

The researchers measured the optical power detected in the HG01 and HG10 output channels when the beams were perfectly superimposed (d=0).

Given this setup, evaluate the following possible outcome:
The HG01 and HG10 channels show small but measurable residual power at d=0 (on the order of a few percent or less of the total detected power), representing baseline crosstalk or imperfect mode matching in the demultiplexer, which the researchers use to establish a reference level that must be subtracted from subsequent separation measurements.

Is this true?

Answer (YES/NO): YES